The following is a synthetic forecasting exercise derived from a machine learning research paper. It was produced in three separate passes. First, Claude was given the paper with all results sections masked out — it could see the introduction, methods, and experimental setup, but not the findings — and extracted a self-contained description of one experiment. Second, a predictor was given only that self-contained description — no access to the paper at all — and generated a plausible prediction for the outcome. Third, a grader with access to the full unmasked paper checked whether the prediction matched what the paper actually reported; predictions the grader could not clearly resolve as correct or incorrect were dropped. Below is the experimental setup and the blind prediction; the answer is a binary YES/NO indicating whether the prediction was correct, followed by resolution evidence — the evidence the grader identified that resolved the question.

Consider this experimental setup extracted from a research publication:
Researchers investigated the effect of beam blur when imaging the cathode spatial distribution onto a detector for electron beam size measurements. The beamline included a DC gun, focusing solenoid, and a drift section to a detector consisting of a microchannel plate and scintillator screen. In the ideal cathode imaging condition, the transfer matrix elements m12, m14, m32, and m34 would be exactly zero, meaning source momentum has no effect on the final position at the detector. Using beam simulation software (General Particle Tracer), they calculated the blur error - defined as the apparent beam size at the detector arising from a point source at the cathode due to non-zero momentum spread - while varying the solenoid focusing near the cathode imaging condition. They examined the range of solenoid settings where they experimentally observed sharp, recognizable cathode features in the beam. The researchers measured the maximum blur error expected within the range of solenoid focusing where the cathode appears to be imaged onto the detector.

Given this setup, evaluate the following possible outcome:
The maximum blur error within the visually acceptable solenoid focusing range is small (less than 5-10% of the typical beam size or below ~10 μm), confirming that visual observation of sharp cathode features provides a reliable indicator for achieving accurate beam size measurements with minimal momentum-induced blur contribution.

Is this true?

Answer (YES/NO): NO